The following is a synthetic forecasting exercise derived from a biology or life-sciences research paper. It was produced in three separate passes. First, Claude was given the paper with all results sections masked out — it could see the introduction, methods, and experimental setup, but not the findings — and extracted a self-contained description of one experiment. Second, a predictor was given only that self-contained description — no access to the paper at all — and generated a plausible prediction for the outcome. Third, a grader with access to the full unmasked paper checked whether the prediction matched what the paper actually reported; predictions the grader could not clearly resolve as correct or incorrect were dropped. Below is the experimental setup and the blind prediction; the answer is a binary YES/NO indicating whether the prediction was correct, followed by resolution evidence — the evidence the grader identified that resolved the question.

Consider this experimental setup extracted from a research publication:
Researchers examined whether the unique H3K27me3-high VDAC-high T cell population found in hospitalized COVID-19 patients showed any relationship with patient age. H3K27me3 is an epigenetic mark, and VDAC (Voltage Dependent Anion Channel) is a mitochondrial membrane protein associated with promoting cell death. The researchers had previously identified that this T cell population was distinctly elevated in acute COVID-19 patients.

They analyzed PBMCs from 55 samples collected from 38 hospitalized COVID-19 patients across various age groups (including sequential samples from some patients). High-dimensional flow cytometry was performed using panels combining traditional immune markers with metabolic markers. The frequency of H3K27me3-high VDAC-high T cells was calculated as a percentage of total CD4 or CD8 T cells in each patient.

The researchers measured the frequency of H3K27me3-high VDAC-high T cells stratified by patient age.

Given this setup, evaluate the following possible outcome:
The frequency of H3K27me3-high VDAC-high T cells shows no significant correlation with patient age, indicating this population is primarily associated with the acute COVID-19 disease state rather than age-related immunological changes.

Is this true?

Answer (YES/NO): NO